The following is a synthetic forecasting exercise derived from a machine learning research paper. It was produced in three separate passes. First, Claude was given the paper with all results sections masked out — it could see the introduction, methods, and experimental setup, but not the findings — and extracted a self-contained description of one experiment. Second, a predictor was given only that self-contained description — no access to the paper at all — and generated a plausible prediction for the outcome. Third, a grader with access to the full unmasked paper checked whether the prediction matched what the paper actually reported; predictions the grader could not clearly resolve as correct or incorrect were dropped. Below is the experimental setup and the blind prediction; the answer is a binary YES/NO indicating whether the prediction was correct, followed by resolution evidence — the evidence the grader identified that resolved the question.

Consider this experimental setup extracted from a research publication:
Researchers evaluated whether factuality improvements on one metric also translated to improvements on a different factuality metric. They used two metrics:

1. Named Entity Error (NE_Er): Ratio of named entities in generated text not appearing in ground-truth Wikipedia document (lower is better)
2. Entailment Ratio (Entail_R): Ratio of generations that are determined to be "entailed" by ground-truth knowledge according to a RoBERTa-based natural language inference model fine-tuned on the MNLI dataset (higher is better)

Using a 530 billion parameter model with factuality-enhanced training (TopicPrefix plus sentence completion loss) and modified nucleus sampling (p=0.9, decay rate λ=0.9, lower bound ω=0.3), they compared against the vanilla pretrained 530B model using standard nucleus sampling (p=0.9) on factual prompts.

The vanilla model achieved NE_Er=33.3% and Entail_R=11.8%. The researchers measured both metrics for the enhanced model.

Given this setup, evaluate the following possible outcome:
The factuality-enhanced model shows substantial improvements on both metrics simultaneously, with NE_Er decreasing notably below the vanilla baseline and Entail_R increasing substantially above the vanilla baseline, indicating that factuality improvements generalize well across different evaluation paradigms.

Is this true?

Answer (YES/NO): YES